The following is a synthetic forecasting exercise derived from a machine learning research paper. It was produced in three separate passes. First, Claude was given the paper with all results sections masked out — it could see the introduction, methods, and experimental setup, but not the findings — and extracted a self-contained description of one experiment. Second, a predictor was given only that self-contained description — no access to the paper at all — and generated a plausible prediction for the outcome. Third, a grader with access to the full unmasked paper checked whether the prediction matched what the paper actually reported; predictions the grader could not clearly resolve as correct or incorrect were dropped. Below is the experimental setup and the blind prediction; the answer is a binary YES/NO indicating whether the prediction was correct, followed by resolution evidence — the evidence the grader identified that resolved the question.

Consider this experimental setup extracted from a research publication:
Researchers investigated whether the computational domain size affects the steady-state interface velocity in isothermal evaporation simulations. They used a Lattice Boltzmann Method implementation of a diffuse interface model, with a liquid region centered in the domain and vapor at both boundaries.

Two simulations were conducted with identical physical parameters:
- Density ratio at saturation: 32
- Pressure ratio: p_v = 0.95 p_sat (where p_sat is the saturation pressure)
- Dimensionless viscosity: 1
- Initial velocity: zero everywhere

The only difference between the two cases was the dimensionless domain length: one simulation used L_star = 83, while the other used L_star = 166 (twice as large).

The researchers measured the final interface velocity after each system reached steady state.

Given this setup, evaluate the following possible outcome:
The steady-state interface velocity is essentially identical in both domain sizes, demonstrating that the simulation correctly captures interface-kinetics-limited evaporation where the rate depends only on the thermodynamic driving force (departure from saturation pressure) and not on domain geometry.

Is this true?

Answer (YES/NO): YES